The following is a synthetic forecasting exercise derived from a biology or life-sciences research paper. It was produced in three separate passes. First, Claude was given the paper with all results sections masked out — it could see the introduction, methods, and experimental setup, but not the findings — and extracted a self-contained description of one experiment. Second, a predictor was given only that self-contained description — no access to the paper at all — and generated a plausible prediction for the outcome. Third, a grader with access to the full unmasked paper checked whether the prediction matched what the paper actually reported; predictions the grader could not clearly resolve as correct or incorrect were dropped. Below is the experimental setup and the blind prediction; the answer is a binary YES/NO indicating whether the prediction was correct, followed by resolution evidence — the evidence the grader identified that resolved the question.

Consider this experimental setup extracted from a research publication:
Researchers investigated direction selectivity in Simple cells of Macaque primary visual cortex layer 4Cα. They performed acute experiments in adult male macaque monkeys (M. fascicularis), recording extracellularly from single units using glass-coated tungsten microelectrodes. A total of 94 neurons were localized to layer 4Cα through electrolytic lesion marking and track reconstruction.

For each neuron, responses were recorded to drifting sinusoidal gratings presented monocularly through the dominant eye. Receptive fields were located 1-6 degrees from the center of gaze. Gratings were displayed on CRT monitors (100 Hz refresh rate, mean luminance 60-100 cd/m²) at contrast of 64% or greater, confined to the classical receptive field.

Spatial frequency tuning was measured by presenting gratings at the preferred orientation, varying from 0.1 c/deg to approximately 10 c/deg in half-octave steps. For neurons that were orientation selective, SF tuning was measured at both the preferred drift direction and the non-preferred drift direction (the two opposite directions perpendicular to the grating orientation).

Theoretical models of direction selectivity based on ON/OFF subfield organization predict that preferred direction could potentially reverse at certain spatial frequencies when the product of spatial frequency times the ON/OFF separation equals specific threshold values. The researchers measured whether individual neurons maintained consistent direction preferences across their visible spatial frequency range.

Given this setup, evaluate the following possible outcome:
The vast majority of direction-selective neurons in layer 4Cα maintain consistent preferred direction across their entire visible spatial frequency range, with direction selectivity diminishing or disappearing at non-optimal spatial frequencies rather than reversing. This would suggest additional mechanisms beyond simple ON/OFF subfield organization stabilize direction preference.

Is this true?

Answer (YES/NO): NO